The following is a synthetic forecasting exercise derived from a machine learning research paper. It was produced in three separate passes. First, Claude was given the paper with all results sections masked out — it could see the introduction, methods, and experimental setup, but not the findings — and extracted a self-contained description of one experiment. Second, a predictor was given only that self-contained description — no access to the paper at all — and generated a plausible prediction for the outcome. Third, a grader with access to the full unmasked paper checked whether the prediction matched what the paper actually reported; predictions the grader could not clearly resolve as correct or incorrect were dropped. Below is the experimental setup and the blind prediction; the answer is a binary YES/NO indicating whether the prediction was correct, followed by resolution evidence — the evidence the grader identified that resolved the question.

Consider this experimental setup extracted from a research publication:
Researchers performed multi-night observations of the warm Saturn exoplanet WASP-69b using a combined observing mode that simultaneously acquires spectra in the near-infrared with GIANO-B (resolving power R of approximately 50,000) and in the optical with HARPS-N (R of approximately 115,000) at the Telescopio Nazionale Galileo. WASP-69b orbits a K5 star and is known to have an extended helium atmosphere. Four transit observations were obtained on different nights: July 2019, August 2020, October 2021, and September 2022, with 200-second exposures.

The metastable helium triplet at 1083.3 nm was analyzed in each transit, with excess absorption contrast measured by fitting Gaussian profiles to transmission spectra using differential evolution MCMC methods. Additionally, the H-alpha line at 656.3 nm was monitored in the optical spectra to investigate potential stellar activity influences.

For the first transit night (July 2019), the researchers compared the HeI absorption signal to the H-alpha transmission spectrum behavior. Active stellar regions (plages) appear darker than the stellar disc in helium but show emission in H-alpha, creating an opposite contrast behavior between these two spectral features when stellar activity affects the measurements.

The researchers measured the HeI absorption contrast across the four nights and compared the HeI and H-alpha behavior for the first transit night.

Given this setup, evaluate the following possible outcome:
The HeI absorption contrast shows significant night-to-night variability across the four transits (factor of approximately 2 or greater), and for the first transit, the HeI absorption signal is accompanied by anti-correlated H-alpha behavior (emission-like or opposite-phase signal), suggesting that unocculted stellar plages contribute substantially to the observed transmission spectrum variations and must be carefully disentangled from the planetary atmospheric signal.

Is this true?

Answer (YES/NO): NO